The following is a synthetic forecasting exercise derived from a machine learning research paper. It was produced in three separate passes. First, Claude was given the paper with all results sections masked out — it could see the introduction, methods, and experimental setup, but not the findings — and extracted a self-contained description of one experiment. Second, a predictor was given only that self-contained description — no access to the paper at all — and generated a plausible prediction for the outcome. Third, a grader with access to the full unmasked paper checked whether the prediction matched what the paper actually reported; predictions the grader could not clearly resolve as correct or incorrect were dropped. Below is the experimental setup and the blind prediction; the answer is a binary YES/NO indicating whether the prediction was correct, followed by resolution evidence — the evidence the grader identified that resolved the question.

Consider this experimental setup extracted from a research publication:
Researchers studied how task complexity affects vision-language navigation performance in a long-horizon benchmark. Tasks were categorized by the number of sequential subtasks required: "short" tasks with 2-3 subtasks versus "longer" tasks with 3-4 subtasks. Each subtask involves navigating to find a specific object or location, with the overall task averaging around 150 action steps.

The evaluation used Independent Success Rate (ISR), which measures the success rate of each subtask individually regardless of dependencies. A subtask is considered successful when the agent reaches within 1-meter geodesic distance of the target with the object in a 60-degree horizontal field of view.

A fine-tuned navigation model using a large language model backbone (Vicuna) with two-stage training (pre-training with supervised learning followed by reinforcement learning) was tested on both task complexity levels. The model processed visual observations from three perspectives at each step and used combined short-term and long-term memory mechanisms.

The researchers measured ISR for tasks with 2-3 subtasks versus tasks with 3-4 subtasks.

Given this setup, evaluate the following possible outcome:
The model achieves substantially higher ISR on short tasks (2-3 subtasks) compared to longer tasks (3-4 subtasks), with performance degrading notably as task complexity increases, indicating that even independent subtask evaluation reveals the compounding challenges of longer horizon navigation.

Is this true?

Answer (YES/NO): NO